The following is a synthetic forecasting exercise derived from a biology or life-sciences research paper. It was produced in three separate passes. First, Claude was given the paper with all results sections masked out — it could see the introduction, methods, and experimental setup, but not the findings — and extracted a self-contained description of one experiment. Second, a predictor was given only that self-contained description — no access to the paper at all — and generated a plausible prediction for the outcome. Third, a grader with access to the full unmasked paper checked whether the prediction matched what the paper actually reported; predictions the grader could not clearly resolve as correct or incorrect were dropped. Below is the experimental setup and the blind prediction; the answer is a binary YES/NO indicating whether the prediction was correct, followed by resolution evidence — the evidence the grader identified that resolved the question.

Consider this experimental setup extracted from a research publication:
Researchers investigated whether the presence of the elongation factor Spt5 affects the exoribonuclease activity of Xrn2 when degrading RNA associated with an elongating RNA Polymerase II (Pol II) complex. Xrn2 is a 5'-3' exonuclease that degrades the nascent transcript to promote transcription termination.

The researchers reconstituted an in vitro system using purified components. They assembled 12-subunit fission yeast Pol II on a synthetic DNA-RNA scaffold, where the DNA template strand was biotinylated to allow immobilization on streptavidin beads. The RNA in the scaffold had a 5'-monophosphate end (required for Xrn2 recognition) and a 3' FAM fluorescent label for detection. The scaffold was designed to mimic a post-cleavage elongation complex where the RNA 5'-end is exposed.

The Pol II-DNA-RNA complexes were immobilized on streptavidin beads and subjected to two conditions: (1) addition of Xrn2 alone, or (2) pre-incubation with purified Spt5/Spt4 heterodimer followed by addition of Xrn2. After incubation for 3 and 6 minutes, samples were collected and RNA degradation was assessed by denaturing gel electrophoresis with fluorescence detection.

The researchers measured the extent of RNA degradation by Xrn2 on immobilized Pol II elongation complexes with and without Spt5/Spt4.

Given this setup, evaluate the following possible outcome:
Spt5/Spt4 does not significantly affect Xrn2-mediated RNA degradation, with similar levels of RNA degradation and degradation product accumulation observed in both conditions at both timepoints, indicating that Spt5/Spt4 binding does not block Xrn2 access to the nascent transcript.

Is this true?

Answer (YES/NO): NO